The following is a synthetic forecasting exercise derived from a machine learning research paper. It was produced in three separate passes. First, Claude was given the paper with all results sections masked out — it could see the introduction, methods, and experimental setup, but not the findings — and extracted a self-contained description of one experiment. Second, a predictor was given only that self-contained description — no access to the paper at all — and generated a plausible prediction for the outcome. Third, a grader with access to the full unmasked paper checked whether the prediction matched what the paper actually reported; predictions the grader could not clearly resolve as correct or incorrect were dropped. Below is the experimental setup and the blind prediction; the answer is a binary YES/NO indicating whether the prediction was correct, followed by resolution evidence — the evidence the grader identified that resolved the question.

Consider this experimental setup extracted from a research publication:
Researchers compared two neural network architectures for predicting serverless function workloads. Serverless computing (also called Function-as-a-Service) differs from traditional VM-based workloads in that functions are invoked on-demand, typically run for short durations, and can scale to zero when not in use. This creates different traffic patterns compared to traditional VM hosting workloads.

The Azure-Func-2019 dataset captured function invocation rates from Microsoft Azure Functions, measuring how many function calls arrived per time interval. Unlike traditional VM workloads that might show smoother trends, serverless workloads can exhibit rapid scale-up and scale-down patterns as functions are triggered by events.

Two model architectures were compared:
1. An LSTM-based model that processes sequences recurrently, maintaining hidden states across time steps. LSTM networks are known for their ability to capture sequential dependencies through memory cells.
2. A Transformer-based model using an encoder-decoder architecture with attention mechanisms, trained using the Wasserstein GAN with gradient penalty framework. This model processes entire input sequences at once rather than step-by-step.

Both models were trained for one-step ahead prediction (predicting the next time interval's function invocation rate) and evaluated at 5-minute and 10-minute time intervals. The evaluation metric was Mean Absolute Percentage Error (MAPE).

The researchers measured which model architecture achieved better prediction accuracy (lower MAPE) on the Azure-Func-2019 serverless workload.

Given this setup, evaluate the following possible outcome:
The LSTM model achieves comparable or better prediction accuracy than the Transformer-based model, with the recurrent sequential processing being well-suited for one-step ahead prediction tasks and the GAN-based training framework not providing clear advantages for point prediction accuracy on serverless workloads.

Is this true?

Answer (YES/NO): YES